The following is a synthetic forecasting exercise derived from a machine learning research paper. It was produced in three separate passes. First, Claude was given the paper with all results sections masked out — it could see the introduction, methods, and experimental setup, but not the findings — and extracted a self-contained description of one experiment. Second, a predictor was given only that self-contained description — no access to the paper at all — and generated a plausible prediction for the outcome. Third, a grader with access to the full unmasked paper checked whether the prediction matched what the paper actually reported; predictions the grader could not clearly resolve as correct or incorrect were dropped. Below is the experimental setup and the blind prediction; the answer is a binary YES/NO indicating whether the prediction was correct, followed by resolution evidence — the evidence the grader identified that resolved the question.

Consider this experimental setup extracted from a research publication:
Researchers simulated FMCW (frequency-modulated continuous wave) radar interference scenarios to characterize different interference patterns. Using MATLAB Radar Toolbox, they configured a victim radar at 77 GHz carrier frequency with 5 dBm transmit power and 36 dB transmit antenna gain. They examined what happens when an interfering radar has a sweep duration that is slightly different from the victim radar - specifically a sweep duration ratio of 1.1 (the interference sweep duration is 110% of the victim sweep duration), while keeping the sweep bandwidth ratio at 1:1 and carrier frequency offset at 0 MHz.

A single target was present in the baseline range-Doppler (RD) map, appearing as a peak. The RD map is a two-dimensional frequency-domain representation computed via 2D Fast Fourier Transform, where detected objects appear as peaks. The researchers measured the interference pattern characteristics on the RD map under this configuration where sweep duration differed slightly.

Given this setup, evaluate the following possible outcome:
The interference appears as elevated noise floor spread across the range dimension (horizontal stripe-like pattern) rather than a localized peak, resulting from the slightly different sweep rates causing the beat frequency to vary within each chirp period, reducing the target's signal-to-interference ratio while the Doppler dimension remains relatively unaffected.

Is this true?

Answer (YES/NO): NO